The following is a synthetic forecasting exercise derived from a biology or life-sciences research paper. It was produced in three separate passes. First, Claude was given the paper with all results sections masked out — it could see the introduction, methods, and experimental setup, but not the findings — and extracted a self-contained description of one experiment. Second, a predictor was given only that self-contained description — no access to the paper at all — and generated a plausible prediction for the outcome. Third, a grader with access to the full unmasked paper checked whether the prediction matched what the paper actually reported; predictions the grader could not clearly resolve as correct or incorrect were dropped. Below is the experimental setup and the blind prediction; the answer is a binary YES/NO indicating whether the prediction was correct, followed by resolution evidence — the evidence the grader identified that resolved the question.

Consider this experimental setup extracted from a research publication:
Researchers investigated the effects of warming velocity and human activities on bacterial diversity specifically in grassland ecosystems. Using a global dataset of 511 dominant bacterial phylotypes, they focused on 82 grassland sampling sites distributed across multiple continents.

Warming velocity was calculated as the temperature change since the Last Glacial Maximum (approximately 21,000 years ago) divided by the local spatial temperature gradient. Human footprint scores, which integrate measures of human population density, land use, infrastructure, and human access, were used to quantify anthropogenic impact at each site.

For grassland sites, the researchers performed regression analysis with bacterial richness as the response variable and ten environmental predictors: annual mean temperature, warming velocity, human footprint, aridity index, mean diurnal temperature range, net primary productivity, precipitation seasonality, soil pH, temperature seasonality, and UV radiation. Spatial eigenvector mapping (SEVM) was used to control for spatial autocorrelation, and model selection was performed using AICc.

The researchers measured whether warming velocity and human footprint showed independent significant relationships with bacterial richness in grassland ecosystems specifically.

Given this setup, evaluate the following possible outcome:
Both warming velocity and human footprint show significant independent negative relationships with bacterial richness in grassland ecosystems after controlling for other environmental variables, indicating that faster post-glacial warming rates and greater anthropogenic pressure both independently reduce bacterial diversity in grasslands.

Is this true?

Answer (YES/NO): NO